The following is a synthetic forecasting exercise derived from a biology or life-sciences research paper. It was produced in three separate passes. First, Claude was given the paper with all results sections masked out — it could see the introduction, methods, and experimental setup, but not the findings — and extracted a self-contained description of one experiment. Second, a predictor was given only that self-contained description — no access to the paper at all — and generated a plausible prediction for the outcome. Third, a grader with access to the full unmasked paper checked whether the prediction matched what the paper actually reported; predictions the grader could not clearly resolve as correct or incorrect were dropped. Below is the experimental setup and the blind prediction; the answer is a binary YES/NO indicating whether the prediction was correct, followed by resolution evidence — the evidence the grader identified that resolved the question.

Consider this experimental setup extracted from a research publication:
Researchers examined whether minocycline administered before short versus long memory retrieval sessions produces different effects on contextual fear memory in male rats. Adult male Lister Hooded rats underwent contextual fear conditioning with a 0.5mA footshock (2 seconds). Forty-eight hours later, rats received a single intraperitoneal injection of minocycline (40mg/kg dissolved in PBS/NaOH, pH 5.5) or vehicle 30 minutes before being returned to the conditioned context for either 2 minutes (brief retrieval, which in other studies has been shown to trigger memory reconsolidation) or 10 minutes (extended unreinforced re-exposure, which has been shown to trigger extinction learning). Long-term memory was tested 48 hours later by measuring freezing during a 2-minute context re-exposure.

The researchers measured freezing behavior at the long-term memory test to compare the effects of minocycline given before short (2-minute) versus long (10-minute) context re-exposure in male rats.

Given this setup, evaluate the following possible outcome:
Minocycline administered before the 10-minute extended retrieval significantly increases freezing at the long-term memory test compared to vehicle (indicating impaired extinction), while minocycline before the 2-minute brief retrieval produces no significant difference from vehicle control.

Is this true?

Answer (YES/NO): NO